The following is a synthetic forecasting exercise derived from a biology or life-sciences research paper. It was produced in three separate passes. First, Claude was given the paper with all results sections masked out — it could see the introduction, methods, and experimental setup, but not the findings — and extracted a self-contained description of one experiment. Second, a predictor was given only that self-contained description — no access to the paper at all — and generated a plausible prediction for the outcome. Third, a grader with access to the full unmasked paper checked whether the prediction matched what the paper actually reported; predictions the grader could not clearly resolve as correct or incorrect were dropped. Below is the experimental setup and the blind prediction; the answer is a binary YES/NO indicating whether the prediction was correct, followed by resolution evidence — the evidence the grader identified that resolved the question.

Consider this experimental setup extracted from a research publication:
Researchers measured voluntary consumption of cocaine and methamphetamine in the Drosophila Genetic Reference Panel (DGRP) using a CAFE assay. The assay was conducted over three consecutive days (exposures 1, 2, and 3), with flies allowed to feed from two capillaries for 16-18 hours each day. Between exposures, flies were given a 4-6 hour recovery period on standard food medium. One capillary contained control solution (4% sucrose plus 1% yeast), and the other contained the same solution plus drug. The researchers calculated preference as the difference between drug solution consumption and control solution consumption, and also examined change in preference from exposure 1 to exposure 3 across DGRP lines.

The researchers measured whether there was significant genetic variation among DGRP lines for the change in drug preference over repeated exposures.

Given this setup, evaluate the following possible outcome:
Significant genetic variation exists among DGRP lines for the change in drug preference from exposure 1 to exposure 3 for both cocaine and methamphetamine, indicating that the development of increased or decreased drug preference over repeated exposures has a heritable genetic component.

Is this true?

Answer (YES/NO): YES